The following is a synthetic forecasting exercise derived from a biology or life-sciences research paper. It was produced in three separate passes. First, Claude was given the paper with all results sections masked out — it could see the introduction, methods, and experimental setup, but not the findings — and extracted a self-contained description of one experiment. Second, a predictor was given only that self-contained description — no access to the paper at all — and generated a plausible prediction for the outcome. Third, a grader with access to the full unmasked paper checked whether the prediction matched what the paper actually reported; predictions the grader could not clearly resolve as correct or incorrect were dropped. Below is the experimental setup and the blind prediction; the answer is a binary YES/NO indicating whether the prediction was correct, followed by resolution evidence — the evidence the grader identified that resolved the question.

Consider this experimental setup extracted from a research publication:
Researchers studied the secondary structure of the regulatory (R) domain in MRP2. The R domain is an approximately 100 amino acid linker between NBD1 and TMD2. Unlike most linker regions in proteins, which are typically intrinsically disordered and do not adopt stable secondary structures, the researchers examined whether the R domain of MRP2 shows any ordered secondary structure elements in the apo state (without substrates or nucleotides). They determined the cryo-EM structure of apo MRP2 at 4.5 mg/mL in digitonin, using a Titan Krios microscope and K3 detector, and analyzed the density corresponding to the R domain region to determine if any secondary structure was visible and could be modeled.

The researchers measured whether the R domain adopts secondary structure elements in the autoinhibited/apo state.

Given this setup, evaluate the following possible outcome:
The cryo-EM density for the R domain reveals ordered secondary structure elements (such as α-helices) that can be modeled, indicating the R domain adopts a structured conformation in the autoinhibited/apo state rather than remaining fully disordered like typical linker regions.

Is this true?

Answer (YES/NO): YES